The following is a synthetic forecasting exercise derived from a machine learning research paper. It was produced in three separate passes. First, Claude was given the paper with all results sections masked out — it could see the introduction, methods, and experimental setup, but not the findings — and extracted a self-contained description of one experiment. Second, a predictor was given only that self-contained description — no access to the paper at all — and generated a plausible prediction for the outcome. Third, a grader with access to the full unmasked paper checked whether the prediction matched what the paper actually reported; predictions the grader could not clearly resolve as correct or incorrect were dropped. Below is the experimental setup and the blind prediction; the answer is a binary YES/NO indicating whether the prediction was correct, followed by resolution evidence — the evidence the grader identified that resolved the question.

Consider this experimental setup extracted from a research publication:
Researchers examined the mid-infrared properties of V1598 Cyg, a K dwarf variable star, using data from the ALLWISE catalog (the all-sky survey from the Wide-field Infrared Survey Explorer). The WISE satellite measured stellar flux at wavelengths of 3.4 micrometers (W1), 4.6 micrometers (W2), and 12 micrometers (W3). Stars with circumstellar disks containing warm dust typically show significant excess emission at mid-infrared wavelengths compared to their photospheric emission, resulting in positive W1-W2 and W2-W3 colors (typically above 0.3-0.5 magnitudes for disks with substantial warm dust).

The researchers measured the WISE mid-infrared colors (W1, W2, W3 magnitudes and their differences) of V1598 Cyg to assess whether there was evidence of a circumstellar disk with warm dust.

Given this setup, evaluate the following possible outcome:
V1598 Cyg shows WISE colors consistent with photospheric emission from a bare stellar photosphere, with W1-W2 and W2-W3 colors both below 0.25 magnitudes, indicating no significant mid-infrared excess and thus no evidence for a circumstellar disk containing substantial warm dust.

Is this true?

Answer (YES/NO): YES